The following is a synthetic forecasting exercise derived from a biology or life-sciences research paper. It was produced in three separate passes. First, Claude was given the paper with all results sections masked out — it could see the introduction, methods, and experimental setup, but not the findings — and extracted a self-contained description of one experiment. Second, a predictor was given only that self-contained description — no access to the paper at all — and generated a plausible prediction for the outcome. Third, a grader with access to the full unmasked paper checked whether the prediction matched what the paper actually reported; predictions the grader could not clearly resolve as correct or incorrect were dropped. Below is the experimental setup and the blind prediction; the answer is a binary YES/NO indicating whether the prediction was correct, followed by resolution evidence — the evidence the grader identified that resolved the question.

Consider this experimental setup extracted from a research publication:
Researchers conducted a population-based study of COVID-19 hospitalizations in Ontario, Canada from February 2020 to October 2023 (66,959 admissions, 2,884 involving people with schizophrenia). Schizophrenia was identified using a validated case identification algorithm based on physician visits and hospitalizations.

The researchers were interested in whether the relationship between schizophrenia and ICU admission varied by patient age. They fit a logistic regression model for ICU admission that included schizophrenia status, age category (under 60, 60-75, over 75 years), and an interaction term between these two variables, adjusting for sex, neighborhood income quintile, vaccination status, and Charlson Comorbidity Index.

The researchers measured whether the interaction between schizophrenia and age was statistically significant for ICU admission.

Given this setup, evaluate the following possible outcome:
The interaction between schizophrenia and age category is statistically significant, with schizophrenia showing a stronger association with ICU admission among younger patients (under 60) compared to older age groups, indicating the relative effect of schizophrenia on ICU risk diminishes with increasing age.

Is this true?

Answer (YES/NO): NO